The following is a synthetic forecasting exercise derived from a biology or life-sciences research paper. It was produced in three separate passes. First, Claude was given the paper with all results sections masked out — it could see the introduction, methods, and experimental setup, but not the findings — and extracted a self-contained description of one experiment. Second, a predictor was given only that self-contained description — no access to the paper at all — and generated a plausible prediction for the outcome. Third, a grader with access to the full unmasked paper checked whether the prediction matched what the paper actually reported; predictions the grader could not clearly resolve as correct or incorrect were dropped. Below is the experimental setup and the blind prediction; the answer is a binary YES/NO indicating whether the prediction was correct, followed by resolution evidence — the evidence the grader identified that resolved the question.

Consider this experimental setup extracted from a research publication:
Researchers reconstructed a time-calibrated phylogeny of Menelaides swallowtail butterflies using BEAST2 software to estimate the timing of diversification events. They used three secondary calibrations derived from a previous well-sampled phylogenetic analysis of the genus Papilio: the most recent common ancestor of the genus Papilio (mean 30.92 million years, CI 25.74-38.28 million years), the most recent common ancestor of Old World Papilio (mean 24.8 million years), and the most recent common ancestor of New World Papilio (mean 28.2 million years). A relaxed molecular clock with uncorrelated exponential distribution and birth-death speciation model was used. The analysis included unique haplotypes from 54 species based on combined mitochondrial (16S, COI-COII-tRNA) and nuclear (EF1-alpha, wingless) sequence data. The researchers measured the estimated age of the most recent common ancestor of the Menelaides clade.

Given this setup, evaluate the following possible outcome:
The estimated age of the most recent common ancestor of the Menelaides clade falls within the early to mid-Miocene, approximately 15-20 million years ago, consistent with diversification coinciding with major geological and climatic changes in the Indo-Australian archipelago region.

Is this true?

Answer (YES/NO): NO